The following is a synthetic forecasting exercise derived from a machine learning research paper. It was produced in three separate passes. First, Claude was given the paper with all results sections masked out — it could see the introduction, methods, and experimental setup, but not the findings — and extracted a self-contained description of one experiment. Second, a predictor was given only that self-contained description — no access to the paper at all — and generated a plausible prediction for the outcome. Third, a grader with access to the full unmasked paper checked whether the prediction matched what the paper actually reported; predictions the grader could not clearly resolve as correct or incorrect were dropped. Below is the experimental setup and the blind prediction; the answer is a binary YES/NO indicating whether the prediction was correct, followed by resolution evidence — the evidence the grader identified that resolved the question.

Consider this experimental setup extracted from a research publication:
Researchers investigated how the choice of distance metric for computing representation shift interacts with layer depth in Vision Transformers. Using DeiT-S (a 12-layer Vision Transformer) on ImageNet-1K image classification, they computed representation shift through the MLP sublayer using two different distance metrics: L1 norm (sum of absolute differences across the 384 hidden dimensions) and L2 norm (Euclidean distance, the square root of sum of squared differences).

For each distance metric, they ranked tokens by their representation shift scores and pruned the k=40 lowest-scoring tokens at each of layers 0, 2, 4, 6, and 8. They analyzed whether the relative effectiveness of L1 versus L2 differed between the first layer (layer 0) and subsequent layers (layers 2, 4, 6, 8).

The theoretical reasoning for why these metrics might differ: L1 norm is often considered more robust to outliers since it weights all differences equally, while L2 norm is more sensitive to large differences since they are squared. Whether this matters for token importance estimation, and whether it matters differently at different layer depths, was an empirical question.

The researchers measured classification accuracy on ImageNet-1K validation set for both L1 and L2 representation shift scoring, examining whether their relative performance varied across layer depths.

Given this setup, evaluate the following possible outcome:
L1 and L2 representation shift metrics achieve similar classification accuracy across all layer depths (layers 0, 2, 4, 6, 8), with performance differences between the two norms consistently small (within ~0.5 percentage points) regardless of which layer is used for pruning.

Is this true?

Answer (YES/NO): NO